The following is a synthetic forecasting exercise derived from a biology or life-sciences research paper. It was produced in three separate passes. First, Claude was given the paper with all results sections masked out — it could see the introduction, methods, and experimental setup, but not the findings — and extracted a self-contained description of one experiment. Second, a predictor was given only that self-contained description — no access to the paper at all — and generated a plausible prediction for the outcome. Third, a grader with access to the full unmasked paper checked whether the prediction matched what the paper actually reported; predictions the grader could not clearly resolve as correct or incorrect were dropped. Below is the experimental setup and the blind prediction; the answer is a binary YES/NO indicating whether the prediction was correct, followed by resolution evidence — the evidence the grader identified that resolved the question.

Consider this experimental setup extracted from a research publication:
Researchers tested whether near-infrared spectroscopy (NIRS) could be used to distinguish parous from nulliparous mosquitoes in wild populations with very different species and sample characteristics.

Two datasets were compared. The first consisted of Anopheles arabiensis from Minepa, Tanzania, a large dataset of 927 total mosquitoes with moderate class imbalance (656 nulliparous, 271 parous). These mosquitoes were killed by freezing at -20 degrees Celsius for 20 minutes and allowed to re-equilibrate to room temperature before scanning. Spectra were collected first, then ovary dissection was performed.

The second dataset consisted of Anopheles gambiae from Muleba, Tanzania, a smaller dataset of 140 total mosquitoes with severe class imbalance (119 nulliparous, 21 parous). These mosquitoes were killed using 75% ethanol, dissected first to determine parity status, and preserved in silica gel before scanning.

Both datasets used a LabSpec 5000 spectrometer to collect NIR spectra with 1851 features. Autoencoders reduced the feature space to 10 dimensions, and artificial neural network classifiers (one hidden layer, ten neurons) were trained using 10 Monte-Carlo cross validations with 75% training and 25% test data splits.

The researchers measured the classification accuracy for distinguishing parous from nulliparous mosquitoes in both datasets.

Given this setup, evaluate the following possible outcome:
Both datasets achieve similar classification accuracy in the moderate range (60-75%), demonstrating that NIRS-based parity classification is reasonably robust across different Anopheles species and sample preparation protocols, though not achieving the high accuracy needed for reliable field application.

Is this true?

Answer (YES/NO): NO